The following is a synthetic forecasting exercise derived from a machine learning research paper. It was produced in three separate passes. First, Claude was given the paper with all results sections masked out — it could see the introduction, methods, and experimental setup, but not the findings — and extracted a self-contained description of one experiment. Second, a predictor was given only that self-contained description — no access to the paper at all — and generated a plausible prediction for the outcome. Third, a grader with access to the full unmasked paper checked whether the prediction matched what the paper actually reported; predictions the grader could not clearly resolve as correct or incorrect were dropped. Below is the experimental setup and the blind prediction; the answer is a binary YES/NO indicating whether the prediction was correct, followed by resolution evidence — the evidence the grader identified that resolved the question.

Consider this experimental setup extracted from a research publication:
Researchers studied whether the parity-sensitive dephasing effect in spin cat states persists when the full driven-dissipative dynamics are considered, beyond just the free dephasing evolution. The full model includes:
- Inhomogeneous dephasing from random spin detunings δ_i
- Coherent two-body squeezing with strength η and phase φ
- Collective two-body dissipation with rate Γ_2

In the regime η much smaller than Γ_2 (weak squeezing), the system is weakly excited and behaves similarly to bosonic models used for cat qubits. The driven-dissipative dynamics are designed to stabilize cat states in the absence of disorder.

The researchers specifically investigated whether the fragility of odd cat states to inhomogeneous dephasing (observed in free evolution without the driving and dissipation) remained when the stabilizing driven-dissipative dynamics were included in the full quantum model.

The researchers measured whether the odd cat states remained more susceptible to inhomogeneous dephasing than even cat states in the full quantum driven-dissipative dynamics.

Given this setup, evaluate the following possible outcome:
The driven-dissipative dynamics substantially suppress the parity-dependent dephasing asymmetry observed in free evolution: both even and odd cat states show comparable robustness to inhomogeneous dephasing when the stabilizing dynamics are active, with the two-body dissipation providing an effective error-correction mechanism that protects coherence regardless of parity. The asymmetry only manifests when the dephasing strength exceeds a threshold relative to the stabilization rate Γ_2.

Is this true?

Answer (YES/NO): NO